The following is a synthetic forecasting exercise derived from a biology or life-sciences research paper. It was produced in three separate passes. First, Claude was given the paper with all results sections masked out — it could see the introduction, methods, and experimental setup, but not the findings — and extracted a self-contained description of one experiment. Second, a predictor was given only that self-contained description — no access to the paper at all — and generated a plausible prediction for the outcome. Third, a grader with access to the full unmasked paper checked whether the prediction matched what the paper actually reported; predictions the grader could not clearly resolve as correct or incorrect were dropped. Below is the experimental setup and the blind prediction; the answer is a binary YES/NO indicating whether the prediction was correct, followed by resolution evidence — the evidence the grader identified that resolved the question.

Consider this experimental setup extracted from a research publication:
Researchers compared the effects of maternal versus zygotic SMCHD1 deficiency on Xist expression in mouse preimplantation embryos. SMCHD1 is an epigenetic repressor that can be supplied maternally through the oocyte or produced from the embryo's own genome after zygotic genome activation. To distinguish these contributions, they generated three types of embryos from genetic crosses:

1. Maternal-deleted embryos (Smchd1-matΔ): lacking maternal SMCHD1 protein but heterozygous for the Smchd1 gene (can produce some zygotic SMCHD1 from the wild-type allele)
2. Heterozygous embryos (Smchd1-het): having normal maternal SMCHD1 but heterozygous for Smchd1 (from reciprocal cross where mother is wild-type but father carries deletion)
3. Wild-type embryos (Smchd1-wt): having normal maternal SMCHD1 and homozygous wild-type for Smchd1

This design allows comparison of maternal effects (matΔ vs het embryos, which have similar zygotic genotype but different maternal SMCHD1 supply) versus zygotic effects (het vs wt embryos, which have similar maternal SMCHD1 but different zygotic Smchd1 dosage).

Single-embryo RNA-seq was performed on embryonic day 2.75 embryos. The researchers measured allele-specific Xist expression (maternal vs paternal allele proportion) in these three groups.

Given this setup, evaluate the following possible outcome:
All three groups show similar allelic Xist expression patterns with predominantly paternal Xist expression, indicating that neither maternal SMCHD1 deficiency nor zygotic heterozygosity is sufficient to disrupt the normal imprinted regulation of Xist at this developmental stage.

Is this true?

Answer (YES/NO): NO